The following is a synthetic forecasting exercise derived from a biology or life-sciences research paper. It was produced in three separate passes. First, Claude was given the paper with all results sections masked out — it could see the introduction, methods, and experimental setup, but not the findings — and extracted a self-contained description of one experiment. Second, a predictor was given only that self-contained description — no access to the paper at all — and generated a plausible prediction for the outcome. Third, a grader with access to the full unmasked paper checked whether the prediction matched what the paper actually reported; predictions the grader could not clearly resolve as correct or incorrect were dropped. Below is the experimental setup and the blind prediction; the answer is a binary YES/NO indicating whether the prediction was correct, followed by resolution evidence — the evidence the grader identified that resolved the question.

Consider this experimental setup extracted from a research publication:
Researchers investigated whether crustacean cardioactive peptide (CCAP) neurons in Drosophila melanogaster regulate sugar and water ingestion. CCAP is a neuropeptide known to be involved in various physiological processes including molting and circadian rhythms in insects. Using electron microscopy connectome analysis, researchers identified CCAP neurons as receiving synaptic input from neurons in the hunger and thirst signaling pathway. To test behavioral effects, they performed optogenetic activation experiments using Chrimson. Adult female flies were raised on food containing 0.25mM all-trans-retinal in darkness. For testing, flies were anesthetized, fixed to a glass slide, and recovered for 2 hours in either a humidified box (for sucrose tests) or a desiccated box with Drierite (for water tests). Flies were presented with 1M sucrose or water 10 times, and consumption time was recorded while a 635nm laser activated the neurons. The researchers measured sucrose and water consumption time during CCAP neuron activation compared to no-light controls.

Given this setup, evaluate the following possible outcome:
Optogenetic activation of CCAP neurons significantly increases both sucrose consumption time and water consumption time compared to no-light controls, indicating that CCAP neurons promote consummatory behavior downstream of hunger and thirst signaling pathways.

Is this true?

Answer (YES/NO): NO